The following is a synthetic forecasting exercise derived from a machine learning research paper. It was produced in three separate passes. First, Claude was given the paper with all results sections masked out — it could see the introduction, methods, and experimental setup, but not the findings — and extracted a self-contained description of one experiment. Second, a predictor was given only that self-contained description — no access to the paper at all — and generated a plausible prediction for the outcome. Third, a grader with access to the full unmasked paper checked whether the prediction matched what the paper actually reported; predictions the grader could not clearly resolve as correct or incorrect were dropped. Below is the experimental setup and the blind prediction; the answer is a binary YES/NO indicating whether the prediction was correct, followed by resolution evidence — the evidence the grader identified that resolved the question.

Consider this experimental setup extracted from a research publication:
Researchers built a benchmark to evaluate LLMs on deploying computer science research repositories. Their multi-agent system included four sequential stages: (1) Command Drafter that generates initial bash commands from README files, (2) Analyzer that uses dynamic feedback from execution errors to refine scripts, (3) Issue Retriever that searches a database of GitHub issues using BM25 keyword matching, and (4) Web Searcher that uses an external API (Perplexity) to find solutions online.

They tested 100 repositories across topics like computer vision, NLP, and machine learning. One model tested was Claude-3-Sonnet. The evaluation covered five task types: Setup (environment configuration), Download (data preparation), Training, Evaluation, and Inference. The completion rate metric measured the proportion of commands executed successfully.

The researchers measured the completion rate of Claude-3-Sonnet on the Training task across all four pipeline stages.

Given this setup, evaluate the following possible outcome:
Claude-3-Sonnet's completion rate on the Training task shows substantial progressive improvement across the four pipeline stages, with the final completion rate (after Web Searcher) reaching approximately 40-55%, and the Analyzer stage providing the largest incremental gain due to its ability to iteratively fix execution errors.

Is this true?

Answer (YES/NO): NO